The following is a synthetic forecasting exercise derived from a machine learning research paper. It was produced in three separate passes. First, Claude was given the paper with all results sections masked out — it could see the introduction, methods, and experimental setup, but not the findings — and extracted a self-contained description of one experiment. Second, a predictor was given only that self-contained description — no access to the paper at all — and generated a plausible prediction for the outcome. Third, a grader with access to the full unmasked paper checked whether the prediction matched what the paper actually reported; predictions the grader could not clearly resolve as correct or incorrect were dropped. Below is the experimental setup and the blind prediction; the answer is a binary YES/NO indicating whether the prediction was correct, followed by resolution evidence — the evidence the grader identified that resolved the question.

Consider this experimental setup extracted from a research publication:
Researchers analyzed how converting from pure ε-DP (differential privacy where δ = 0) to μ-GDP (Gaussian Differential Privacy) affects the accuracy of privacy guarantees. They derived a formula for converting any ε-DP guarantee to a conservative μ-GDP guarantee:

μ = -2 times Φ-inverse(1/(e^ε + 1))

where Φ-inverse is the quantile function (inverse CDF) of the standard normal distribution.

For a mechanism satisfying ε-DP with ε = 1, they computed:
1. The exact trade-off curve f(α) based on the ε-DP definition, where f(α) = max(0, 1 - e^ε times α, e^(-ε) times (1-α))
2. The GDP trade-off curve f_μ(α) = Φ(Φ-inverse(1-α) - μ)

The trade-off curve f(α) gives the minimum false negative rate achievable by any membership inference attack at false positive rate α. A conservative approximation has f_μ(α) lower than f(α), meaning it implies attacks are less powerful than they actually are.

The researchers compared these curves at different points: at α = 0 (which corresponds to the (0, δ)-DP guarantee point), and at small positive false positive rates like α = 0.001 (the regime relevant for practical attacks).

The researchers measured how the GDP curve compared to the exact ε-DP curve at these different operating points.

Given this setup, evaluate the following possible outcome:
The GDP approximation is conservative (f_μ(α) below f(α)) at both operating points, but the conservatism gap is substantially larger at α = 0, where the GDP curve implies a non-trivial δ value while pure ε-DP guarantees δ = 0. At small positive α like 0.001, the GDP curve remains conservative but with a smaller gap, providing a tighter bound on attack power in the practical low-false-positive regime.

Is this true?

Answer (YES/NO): NO